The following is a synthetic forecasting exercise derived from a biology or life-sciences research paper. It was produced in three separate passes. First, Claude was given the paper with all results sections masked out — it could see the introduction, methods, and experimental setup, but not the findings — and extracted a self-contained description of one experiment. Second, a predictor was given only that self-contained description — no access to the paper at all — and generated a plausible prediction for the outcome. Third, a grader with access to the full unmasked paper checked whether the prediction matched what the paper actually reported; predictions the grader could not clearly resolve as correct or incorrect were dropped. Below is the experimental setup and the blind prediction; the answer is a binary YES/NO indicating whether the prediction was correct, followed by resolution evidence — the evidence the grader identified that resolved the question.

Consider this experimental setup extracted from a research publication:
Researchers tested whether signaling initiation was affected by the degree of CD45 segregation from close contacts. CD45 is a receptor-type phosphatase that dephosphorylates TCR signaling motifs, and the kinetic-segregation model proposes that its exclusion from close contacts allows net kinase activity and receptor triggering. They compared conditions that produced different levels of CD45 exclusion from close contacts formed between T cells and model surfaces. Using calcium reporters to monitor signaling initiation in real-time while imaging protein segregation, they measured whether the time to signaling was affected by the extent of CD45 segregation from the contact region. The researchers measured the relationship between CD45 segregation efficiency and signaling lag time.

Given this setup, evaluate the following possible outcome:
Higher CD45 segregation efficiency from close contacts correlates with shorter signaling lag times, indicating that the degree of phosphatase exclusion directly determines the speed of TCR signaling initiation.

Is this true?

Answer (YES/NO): YES